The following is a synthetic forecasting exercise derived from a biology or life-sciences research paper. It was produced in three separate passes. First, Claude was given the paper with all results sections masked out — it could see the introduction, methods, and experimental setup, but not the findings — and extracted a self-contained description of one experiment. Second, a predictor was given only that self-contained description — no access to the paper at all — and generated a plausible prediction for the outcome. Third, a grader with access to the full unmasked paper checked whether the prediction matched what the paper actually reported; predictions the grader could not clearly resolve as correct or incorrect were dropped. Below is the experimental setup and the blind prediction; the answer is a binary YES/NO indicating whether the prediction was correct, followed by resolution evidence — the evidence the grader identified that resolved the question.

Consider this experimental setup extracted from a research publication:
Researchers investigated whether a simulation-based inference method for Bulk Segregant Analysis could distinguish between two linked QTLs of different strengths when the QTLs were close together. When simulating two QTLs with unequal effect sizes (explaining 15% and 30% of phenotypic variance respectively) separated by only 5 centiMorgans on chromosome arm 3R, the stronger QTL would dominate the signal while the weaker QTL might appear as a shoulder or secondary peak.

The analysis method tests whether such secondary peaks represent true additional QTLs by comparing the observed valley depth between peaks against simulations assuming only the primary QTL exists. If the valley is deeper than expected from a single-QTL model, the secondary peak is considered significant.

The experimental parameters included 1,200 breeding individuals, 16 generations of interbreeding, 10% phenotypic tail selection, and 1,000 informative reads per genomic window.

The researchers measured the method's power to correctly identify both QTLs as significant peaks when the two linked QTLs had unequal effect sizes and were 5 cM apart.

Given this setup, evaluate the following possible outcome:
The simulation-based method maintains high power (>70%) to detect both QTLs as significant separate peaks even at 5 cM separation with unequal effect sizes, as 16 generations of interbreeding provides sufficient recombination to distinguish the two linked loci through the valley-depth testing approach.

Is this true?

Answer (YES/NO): NO